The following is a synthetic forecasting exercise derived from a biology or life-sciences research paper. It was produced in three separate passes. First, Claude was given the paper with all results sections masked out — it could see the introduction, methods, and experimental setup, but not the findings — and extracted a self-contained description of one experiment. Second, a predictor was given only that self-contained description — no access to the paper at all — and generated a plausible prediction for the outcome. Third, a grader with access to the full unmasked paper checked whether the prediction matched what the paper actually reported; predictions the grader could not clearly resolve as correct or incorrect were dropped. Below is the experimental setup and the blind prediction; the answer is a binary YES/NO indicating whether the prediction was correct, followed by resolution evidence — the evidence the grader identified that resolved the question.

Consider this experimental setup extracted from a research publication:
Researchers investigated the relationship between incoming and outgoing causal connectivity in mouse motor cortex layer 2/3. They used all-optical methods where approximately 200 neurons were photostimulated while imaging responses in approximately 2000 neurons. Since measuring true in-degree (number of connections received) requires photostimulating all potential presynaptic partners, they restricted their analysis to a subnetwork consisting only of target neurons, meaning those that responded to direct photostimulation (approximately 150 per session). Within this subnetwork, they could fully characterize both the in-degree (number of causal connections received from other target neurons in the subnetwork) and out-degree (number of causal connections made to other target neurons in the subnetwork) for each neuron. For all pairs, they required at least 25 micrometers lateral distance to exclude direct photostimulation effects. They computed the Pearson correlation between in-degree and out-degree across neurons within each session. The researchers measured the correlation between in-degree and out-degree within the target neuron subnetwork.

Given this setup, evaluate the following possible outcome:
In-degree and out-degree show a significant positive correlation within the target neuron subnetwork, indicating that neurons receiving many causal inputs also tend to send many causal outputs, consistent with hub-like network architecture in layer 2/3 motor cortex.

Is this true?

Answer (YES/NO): YES